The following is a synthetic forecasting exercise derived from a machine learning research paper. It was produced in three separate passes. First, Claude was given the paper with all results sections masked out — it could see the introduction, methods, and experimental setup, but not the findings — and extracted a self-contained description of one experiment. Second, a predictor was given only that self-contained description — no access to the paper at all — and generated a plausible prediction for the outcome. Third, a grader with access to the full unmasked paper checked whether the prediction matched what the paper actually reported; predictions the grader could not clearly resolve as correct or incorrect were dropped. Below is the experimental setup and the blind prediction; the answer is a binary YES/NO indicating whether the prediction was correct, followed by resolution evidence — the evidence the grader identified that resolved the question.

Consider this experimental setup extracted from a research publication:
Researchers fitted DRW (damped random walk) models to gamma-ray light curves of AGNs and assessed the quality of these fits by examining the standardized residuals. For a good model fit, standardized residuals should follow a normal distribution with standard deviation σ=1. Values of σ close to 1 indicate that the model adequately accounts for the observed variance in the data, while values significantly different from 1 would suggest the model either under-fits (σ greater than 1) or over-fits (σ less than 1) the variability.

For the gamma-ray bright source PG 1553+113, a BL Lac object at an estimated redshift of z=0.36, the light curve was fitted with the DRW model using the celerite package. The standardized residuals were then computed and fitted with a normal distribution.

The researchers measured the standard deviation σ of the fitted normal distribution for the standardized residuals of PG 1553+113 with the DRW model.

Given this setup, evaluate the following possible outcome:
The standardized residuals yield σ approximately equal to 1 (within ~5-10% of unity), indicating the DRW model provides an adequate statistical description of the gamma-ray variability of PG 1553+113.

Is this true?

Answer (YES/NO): YES